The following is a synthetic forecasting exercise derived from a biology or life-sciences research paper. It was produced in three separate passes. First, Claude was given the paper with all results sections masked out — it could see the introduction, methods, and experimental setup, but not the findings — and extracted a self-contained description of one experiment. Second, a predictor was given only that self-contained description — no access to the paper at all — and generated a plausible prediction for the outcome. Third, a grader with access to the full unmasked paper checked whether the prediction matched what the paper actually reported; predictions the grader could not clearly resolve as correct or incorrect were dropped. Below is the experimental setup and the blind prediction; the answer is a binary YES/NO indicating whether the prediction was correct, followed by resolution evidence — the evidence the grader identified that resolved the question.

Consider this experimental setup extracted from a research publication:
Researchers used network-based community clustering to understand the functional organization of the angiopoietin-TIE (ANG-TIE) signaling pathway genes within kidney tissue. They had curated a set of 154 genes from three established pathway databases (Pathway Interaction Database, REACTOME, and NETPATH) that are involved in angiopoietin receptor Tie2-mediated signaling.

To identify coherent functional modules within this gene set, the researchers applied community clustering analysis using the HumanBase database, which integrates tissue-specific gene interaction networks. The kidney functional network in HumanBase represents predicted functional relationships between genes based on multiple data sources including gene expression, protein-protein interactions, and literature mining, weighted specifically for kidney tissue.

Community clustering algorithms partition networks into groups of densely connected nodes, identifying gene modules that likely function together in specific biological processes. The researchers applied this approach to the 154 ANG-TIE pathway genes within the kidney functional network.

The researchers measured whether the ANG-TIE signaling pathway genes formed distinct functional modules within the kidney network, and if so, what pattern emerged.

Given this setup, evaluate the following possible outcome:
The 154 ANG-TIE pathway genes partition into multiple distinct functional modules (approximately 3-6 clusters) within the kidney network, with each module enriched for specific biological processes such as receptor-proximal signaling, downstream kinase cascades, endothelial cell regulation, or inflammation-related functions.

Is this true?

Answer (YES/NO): YES